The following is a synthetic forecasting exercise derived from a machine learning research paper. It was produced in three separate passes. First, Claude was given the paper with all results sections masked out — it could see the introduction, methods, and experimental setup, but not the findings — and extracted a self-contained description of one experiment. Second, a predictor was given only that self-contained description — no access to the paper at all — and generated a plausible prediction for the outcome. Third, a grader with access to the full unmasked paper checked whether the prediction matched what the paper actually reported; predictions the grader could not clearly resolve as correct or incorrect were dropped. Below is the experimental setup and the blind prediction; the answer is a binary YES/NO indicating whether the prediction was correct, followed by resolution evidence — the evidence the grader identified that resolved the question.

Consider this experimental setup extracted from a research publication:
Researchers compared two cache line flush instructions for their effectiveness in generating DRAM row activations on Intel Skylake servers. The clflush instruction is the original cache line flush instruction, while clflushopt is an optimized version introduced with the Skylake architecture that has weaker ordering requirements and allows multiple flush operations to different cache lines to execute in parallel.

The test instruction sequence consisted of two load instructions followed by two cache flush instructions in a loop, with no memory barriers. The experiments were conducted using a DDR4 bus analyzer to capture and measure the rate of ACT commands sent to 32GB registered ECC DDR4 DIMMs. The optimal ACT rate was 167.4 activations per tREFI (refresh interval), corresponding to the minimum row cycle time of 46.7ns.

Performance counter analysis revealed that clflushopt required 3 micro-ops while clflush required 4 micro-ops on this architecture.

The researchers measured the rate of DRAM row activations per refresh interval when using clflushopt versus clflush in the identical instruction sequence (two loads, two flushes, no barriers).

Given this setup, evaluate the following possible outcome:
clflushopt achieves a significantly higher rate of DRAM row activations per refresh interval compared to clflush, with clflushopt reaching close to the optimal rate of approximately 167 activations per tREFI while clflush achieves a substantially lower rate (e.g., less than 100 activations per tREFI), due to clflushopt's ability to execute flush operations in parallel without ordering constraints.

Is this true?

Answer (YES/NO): NO